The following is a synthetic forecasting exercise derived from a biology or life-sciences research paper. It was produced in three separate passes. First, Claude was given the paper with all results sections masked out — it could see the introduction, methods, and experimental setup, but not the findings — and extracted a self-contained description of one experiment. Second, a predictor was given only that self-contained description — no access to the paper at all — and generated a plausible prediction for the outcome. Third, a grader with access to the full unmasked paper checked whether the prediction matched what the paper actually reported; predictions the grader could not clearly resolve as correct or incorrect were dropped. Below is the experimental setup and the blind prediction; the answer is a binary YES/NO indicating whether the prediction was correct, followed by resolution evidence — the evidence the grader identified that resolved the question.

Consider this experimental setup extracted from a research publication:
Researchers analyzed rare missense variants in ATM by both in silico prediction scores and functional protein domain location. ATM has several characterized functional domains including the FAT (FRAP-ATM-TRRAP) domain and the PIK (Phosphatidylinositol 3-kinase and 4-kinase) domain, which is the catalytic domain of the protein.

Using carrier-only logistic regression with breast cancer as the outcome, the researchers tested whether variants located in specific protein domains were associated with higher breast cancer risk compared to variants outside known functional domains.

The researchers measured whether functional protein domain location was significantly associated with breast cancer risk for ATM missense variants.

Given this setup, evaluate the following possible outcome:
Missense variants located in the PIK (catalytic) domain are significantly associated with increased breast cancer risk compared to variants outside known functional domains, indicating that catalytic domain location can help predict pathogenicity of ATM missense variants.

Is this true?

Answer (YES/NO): YES